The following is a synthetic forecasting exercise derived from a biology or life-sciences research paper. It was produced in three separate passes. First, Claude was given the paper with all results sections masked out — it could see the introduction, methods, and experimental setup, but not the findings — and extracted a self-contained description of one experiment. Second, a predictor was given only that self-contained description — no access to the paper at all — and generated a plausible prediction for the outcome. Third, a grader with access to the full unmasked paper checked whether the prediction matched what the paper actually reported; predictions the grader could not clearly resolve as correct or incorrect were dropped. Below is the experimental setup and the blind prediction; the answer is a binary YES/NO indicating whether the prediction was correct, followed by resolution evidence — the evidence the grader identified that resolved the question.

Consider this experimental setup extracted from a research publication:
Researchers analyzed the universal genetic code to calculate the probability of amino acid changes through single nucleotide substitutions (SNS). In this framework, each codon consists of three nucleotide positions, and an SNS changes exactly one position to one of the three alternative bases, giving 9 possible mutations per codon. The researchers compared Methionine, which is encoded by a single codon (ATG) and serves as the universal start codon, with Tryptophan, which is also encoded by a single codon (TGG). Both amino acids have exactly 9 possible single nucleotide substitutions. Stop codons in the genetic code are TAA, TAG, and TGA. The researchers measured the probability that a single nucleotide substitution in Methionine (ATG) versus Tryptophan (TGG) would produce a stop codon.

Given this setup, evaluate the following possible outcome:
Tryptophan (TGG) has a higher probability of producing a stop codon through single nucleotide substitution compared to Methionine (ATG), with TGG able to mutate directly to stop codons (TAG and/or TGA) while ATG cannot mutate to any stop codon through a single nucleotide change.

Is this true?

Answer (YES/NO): YES